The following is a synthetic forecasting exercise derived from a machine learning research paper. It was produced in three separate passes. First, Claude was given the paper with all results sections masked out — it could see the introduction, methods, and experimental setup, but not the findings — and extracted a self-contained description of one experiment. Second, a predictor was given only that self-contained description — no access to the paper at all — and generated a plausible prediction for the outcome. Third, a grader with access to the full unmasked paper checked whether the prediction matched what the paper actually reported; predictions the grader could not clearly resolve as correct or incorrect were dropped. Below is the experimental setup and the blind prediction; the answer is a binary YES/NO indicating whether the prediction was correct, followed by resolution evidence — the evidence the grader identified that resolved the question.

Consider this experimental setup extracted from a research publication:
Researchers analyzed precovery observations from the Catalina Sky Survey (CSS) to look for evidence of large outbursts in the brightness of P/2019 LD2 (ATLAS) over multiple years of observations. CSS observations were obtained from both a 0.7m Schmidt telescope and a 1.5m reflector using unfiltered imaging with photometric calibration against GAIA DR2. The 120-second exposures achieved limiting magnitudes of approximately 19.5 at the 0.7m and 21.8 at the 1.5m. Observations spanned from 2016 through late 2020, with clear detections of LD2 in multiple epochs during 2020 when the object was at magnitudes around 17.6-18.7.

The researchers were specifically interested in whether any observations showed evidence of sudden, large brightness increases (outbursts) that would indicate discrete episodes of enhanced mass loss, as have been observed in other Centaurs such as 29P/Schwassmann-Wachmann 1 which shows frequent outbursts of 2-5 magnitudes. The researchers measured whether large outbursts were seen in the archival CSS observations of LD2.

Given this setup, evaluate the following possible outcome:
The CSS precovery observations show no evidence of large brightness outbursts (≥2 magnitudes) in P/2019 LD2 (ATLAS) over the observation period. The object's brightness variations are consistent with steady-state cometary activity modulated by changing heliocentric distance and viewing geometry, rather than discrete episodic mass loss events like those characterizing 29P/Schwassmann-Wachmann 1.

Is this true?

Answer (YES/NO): YES